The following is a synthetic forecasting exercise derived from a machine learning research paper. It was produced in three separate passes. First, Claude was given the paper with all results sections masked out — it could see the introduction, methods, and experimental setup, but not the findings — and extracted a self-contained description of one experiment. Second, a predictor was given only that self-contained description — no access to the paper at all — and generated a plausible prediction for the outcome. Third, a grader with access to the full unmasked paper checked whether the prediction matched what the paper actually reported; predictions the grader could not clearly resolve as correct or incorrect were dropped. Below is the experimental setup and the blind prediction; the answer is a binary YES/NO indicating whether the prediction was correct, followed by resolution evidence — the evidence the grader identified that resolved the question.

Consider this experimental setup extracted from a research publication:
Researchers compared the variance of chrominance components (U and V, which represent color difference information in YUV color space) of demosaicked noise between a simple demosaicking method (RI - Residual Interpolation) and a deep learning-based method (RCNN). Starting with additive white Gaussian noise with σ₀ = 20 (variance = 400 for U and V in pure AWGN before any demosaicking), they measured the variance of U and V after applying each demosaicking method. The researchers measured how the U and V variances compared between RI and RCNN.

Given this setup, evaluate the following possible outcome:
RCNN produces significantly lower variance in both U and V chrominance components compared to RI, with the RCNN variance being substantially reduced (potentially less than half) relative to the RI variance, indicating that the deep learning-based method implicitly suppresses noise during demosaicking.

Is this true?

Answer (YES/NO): YES